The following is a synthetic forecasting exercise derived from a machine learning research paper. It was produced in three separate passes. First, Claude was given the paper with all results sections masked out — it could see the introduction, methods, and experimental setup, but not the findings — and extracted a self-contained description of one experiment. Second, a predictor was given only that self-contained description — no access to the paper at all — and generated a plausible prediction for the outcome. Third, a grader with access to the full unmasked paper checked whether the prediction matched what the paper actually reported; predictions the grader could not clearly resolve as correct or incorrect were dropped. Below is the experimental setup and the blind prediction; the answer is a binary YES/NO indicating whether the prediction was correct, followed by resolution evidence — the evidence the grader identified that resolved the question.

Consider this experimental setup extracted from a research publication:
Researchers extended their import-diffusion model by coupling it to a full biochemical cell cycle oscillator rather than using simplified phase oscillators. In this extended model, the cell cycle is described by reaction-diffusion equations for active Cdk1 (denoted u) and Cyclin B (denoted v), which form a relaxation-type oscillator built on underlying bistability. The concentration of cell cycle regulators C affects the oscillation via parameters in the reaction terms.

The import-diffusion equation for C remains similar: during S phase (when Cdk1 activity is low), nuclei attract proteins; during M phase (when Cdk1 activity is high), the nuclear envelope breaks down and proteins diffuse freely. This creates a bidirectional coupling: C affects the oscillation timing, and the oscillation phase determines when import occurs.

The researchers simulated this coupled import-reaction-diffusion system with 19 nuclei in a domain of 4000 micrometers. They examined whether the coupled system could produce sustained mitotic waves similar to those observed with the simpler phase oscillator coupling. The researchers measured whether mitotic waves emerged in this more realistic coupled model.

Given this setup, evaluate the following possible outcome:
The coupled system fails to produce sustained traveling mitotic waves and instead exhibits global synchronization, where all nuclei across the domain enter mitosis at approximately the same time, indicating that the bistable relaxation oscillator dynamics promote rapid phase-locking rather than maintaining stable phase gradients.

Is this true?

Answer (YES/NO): NO